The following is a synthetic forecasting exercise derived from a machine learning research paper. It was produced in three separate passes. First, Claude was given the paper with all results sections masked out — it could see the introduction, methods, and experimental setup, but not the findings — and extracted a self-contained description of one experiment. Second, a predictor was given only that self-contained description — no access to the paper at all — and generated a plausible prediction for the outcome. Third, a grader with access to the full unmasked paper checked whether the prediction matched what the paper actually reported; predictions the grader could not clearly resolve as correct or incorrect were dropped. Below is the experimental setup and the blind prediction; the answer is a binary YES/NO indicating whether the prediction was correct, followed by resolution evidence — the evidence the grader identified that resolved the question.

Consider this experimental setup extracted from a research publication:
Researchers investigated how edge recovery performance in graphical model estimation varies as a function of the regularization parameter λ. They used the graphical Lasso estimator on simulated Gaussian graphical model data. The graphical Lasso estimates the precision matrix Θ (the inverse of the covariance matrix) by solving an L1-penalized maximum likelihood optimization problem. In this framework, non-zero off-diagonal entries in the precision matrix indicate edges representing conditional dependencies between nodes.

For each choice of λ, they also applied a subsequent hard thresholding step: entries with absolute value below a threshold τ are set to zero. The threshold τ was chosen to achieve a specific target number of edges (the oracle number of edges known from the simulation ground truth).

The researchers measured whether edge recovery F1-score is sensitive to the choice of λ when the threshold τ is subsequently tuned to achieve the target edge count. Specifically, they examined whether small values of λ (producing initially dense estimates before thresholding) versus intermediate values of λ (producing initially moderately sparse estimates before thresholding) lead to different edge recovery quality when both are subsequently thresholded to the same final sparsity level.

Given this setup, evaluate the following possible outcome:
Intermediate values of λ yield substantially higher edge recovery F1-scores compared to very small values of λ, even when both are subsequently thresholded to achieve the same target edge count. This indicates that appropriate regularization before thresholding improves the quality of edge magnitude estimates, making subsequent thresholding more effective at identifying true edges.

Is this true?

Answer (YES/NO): NO